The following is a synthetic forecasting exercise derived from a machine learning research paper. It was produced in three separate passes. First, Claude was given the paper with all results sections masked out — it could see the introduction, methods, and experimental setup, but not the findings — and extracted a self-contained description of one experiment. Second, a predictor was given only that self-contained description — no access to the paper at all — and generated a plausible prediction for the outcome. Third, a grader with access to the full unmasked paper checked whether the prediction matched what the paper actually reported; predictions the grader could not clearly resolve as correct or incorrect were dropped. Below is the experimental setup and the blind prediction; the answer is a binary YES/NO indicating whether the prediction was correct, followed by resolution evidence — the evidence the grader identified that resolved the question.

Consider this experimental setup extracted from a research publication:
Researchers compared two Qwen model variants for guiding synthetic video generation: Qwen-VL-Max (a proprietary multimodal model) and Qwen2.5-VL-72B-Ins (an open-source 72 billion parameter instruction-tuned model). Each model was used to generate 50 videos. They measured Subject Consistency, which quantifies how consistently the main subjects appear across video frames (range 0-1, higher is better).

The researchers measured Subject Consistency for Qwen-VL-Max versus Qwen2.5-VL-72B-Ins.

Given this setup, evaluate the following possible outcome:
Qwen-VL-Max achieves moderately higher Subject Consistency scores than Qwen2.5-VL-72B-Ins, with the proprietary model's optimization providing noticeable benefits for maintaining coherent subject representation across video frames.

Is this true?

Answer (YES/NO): NO